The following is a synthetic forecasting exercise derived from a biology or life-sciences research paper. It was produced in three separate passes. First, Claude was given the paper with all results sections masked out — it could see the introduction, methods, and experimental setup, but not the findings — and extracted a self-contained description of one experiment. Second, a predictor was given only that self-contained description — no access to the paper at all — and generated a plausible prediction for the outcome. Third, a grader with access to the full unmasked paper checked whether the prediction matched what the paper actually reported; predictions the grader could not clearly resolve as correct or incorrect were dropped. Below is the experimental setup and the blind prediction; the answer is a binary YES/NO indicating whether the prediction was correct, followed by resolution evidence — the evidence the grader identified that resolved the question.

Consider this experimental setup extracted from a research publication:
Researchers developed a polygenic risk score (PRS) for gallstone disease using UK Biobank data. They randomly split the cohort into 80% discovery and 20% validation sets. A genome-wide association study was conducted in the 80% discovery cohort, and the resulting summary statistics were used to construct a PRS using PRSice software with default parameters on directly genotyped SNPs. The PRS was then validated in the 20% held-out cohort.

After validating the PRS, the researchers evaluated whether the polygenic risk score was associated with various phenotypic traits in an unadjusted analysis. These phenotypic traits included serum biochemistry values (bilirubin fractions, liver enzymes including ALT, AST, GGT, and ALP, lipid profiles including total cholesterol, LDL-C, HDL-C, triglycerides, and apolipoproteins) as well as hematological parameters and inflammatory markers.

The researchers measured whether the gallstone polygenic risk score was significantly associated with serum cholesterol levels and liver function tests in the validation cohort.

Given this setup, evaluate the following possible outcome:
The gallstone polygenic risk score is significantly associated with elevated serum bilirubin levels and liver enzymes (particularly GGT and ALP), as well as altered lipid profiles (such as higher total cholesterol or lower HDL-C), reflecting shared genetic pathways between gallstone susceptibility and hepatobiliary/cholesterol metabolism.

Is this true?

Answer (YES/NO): NO